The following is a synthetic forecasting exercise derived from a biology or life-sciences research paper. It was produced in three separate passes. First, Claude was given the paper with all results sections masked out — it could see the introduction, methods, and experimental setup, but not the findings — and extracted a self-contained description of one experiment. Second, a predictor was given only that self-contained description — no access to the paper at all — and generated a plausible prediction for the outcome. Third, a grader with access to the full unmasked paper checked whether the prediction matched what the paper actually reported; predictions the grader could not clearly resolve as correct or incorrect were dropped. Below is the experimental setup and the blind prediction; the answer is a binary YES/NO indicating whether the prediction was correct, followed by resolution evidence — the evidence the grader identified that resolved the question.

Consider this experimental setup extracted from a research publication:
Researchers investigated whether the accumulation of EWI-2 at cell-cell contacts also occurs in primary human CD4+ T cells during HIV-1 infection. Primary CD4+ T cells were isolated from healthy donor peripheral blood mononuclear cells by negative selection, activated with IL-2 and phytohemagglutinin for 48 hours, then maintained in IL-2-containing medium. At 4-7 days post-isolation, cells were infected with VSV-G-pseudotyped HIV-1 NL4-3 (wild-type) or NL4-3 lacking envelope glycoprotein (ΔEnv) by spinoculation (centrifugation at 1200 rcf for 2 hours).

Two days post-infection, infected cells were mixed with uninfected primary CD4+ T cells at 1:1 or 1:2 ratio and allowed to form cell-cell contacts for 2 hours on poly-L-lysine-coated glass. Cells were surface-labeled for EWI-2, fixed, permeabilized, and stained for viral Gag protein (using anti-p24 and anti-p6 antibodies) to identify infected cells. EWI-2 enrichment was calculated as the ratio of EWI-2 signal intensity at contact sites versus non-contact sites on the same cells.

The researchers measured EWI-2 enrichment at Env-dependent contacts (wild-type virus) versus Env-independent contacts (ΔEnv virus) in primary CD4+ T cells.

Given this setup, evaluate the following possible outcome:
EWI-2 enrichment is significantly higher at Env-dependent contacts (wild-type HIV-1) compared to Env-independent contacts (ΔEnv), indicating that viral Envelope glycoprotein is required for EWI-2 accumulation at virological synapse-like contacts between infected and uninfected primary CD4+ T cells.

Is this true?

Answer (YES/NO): YES